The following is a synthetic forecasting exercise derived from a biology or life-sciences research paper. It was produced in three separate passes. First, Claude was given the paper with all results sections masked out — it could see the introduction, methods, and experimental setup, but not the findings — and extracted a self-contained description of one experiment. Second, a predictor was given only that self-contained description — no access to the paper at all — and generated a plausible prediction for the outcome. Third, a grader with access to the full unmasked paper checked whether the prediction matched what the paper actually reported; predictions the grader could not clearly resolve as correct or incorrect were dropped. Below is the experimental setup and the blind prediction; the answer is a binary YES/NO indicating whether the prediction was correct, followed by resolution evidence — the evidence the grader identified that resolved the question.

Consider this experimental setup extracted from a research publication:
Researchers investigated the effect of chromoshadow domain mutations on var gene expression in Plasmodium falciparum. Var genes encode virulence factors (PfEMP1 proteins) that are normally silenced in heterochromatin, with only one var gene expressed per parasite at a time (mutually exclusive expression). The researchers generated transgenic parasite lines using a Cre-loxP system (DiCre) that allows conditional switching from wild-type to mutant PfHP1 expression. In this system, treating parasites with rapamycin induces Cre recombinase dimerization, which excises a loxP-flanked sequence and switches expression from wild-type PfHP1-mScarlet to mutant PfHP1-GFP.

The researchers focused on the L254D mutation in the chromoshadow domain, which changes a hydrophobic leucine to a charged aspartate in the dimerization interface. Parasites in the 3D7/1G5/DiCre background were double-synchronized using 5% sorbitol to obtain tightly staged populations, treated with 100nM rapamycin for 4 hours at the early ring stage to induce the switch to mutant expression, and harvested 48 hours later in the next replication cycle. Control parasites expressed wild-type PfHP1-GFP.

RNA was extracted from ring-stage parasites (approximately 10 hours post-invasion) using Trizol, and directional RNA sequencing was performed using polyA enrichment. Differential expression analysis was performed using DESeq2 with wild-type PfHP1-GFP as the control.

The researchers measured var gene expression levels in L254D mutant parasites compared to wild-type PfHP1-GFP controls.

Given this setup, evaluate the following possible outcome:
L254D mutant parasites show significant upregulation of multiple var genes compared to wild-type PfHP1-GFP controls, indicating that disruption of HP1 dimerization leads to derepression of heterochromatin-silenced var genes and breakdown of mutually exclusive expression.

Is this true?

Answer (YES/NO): YES